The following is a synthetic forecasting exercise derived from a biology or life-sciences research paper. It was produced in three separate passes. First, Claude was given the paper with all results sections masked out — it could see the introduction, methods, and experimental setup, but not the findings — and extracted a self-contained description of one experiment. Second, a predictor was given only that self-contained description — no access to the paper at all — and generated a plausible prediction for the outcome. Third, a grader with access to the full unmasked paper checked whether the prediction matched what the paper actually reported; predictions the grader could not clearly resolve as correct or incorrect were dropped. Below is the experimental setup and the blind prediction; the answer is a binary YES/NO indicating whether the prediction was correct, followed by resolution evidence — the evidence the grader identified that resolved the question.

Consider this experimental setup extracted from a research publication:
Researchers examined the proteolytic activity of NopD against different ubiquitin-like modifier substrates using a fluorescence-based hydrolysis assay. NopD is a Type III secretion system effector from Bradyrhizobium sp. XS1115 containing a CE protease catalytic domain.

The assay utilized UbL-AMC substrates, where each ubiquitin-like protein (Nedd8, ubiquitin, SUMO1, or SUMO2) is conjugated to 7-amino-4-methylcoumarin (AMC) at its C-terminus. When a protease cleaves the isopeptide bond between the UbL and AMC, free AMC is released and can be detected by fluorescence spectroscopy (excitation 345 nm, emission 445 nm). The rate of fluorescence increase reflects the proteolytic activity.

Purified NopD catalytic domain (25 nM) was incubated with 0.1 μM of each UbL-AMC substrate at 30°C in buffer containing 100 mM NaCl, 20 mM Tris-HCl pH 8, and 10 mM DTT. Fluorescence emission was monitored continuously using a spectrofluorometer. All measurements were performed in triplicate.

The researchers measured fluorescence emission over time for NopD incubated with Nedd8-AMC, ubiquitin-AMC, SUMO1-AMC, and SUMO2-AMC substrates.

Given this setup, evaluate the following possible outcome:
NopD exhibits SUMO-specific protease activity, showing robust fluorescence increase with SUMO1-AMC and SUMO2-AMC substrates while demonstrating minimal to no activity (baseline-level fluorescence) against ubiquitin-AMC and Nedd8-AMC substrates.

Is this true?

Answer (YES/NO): NO